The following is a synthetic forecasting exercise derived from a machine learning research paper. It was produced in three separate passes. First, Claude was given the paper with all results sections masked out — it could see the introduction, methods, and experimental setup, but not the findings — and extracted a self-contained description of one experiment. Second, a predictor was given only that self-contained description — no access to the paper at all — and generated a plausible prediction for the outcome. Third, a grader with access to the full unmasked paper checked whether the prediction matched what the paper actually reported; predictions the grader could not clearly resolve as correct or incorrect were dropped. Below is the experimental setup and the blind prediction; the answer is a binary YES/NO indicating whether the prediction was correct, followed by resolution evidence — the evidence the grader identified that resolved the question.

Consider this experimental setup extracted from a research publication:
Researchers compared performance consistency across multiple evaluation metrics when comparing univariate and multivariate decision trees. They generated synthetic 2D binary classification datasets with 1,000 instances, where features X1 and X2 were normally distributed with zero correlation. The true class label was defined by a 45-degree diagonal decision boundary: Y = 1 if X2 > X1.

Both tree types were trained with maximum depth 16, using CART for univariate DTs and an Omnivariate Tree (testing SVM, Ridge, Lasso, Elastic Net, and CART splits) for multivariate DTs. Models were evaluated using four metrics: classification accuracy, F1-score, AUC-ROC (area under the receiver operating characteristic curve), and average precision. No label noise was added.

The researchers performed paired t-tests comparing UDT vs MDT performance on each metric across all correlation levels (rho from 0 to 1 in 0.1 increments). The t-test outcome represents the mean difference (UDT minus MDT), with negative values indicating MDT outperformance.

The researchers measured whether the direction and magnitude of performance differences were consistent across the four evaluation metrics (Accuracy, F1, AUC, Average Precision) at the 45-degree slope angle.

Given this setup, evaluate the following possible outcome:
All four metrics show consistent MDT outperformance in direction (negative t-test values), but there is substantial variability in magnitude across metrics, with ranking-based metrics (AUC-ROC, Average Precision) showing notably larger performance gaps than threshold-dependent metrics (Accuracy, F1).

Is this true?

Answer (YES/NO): NO